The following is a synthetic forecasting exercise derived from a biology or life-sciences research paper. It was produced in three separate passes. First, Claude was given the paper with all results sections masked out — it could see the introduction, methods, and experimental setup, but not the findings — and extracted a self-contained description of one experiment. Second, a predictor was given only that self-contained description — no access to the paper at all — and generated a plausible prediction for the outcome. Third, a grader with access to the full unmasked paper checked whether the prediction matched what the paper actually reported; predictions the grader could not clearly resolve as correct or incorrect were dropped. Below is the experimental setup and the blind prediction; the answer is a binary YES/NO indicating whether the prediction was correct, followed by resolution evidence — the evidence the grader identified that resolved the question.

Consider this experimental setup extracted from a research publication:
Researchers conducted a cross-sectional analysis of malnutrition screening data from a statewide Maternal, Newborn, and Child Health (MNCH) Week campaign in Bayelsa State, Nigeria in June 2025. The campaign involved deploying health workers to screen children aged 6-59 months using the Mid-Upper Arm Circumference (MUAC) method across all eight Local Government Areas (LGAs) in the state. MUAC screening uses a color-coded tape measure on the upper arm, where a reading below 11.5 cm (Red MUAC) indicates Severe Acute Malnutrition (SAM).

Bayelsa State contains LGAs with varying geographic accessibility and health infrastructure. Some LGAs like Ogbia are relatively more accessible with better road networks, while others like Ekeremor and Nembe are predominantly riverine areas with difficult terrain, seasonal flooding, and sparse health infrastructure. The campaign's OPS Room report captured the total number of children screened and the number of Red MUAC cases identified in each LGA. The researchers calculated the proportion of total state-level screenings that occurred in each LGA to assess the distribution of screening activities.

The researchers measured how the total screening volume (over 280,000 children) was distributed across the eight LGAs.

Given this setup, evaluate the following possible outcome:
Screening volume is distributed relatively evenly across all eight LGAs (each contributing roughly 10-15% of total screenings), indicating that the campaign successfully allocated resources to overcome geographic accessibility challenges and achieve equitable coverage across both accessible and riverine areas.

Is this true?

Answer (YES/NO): NO